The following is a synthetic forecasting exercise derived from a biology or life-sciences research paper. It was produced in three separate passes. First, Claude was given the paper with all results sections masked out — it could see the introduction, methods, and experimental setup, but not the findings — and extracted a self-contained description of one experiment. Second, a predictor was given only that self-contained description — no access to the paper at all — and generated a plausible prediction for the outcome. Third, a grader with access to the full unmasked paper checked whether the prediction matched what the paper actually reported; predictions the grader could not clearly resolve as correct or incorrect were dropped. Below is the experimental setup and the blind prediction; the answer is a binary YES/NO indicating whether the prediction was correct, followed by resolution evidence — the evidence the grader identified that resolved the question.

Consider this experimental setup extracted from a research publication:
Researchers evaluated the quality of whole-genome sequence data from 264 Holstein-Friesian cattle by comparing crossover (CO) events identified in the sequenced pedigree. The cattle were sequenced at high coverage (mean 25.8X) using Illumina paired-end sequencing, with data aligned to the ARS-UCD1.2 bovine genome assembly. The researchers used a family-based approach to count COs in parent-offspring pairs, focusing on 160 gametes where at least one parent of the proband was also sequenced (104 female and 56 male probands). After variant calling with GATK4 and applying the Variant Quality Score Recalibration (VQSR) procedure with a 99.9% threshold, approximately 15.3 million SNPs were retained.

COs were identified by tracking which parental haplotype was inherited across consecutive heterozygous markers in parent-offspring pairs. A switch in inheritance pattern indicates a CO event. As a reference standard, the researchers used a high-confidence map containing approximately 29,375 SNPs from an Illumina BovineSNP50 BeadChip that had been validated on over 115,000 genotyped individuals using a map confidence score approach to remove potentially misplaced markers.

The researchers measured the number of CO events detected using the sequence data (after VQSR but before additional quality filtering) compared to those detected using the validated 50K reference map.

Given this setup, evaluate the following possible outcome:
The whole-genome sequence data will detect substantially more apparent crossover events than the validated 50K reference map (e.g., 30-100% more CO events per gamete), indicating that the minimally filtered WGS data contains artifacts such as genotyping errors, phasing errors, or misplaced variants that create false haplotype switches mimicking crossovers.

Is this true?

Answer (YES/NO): NO